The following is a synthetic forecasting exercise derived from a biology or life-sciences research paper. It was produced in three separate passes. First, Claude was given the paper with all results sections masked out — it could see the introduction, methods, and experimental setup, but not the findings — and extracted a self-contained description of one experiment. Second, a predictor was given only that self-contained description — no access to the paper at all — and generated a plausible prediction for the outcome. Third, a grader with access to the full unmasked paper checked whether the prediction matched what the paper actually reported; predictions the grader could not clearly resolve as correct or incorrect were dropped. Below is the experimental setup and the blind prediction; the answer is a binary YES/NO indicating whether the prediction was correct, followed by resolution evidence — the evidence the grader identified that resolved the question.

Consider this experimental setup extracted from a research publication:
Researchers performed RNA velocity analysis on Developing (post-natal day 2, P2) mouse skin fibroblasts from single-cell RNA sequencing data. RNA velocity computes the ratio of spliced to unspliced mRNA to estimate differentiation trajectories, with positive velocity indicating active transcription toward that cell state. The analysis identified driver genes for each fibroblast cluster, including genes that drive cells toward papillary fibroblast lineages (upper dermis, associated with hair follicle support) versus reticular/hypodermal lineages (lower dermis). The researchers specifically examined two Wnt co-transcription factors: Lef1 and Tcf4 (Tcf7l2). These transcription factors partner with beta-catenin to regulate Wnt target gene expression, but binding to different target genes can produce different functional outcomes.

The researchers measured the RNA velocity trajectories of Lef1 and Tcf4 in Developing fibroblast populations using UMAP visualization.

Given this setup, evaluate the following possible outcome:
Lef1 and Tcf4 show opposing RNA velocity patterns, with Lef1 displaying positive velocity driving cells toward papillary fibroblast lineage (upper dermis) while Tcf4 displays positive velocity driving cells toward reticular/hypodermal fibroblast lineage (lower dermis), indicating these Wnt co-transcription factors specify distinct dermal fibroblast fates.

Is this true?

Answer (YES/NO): YES